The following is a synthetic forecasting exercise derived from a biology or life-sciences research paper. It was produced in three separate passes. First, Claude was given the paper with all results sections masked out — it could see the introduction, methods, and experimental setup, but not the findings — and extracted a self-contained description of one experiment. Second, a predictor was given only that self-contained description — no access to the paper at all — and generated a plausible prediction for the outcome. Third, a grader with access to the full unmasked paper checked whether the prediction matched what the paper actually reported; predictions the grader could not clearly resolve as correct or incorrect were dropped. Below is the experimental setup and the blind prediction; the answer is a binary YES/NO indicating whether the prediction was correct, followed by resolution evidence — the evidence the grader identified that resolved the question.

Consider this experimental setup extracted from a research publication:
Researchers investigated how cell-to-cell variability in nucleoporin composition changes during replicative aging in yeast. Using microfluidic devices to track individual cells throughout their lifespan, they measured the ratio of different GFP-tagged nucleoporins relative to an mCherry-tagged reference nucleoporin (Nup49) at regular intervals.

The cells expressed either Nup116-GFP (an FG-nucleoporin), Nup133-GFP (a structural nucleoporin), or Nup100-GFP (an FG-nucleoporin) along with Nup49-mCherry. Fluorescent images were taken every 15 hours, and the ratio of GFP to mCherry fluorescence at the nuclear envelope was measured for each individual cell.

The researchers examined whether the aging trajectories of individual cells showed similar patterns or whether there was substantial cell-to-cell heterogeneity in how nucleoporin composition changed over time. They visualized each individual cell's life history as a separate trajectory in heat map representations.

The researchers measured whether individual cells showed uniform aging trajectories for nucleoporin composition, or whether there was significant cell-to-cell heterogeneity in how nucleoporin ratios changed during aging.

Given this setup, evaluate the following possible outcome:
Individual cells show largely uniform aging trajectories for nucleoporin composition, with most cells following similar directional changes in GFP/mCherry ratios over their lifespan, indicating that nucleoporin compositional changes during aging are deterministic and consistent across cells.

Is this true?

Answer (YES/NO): YES